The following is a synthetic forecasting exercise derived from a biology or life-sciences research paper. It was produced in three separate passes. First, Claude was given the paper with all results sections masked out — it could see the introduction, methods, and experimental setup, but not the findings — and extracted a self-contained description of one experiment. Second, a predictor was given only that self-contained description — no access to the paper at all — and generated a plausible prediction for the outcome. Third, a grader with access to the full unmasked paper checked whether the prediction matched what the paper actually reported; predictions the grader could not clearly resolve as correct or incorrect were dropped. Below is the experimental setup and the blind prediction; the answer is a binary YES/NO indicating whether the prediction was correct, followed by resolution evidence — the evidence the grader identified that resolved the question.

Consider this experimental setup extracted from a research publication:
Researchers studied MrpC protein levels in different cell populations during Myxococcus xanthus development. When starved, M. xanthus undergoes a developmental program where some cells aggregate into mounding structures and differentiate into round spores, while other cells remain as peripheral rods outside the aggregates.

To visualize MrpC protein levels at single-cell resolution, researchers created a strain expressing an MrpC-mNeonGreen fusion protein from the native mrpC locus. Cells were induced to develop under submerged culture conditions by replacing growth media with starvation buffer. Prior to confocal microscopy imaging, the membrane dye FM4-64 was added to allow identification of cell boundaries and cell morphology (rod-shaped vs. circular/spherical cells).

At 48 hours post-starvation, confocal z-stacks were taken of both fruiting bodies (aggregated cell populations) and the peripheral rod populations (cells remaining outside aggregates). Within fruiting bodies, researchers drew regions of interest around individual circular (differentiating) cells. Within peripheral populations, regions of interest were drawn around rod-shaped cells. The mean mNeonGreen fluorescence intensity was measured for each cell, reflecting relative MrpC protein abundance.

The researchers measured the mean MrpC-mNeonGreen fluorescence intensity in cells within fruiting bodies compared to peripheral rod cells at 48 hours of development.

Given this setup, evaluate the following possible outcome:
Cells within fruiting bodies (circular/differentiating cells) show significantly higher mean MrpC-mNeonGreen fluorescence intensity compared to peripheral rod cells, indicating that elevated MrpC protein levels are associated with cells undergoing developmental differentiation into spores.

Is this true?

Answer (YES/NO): YES